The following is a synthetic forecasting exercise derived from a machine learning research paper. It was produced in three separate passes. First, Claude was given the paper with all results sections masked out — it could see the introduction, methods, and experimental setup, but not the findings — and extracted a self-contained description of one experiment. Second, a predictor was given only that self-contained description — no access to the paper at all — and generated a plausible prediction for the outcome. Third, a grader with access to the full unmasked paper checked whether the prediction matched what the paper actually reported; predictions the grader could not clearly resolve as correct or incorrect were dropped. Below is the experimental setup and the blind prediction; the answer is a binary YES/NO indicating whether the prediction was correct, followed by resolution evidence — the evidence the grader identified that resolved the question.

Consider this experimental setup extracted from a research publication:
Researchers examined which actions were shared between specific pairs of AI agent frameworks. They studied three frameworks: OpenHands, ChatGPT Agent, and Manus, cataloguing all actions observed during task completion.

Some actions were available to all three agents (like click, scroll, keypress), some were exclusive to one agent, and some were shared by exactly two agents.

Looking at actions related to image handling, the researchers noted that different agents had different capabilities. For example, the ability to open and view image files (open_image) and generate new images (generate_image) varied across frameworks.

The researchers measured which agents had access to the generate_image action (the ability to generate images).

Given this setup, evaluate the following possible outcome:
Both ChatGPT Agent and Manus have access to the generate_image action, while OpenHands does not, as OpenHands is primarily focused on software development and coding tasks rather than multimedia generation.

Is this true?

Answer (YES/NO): YES